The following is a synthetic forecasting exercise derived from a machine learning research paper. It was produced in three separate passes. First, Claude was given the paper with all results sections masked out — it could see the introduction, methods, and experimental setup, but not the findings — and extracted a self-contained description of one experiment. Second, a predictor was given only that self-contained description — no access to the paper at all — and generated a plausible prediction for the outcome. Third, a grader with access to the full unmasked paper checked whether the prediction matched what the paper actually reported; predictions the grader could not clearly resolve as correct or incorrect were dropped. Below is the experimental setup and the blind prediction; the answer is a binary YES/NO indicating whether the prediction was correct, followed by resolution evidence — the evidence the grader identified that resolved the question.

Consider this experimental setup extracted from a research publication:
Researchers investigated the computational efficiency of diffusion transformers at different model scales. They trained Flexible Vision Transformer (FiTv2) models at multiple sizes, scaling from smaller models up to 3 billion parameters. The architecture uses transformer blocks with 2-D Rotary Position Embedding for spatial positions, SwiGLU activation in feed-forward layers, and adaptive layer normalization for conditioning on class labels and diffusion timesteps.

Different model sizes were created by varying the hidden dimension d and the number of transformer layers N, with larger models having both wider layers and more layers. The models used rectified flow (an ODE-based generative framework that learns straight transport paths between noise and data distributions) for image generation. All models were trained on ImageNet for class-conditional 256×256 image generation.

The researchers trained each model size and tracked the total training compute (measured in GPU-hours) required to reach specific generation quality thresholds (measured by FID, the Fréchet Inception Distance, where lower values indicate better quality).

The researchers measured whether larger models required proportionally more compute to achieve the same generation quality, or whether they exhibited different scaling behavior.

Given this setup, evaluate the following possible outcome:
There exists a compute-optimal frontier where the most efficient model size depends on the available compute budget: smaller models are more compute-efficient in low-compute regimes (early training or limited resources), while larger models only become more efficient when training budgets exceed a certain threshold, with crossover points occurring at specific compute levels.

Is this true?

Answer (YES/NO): NO